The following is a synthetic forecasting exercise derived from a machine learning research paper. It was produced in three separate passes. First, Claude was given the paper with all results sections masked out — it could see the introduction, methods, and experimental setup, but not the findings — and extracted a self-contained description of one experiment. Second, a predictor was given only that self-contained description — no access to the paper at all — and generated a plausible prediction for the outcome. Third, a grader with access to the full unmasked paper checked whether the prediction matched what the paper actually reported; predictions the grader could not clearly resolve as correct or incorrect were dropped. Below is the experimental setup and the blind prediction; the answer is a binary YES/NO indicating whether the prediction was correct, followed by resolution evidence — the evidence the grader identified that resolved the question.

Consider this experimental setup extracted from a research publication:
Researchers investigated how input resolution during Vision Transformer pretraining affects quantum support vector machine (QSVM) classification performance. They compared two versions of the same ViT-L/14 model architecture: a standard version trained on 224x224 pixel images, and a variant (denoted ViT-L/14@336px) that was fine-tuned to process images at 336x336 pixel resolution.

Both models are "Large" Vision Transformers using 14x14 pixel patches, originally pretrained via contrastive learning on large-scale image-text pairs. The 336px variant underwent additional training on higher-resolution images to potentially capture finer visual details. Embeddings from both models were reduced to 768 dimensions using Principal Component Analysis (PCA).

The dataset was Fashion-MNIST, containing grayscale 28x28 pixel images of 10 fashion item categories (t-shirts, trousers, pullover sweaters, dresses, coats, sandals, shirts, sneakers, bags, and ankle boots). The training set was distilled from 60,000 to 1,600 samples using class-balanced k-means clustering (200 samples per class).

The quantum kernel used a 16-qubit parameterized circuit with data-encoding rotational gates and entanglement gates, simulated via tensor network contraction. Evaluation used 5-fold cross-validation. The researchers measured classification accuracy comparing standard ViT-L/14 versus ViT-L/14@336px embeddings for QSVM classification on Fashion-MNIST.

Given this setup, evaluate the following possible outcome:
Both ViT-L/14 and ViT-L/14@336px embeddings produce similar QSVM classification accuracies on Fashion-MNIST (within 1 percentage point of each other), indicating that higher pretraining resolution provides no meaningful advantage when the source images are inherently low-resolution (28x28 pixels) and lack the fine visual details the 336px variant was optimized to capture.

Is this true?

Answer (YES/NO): YES